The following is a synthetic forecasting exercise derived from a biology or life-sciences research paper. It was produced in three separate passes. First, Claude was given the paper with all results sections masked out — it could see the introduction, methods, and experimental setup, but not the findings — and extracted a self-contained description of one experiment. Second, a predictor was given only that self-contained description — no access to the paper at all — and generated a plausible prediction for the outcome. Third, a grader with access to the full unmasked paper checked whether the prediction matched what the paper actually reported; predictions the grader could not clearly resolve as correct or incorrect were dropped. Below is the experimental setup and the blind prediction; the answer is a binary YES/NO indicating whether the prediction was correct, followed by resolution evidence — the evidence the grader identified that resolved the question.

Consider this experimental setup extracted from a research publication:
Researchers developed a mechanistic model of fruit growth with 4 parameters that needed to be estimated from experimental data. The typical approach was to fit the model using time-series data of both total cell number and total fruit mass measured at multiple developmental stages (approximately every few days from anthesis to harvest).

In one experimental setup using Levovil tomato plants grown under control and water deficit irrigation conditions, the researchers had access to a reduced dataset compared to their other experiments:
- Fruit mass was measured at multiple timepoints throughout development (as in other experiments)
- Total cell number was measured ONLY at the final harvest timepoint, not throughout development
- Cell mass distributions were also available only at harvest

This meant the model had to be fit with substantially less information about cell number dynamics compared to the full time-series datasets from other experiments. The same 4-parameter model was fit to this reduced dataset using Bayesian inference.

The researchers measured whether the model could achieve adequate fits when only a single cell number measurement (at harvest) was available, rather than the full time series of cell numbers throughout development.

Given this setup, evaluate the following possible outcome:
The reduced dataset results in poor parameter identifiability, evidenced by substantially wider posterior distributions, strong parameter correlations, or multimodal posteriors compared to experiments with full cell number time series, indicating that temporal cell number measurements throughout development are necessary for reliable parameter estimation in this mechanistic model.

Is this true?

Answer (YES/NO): NO